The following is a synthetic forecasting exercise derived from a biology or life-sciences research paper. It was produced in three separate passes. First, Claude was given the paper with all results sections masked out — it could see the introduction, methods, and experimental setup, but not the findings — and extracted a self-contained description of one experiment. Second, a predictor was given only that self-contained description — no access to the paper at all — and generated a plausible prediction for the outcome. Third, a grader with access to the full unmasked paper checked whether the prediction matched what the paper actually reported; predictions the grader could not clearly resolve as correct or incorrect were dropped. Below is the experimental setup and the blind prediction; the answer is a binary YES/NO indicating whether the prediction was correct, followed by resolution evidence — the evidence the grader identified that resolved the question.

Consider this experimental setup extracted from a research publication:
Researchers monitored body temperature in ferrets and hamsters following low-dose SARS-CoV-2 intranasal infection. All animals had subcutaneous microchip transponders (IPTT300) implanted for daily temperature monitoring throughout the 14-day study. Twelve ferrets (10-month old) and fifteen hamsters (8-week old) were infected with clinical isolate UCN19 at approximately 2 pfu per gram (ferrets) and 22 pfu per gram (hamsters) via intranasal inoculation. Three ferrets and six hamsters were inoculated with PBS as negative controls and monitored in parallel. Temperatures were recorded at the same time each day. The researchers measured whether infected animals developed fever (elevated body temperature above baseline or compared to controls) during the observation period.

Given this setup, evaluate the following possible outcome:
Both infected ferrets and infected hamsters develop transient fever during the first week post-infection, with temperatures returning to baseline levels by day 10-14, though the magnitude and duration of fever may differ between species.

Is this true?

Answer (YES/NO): NO